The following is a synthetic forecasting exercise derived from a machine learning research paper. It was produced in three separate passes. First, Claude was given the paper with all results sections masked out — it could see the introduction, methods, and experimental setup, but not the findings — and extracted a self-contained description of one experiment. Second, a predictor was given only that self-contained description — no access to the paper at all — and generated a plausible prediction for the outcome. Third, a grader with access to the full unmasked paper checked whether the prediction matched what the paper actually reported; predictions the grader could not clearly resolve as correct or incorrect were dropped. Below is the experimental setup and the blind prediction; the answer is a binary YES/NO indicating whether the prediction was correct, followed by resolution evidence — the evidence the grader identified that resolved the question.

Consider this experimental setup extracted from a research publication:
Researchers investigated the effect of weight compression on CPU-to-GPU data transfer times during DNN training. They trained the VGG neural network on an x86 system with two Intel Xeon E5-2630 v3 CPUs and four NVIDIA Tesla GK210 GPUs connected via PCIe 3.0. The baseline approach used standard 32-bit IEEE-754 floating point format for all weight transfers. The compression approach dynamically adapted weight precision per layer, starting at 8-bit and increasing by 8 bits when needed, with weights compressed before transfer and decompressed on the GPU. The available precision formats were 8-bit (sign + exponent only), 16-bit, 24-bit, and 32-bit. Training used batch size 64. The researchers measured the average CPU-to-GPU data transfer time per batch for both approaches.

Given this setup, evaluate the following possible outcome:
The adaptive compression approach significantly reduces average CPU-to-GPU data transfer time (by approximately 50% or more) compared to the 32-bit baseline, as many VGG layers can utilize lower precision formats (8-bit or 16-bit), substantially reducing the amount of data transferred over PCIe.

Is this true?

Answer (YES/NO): YES